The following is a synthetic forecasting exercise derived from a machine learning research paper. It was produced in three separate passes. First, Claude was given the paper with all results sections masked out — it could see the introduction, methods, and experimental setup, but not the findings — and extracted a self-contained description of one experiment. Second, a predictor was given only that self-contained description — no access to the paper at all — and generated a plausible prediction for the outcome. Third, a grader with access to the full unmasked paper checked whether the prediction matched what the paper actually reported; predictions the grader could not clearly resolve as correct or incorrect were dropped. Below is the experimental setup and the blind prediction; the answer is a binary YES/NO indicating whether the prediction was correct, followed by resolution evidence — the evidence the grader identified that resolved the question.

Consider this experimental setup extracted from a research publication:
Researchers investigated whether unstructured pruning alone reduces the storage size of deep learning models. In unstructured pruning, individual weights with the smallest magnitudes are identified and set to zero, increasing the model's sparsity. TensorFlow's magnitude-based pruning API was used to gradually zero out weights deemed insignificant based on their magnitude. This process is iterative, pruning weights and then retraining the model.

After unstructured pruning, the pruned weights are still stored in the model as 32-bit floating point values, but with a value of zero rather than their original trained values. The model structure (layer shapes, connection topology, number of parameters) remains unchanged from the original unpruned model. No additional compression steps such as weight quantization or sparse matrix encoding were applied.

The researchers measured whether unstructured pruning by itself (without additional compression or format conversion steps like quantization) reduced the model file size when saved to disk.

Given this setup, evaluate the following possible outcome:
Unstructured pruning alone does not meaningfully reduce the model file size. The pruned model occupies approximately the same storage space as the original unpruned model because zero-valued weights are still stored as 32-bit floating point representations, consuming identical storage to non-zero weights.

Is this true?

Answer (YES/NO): YES